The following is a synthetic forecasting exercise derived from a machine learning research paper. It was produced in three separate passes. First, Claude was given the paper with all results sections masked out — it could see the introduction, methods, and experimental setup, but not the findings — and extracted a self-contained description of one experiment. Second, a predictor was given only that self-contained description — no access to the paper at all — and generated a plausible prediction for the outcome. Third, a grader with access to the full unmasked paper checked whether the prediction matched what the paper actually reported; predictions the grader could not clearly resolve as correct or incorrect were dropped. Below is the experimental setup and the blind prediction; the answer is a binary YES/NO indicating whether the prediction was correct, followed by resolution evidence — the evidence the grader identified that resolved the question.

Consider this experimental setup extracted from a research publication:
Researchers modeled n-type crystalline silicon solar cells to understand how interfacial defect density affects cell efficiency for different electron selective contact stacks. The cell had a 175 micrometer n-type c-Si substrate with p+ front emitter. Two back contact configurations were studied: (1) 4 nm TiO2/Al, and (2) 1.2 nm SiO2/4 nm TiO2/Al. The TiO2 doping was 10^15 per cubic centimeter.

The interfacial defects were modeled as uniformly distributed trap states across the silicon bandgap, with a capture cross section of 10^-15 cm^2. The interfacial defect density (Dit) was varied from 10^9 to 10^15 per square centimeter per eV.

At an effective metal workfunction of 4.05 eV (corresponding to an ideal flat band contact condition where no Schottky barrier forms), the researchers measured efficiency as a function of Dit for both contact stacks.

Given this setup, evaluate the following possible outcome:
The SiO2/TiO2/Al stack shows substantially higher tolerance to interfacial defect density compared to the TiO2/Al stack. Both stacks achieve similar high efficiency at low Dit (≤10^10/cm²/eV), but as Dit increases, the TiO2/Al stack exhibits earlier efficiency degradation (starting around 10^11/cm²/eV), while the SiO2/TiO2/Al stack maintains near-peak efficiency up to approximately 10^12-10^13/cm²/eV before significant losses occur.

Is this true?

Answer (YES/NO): NO